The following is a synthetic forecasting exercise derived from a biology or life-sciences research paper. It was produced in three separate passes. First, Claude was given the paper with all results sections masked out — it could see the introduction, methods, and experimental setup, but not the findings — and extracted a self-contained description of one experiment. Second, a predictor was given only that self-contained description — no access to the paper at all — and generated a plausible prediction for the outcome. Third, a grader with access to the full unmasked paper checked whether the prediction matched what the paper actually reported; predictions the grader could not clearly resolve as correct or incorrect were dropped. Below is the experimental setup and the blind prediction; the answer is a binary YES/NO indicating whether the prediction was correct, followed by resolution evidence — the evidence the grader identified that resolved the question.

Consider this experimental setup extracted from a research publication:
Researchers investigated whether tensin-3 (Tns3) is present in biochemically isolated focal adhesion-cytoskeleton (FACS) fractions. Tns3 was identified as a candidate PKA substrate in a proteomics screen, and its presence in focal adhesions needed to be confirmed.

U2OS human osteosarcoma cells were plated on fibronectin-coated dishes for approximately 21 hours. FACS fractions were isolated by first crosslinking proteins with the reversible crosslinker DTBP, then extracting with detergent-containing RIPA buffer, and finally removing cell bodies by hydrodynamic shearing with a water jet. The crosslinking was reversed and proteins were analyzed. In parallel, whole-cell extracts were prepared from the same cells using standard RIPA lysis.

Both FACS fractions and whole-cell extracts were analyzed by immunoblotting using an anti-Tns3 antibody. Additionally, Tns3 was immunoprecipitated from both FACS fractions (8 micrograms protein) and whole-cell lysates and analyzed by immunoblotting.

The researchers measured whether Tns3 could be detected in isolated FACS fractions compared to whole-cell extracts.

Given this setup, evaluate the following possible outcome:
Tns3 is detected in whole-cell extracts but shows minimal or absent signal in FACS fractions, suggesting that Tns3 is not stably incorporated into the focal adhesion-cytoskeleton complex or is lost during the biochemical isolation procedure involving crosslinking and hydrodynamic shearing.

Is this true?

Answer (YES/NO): NO